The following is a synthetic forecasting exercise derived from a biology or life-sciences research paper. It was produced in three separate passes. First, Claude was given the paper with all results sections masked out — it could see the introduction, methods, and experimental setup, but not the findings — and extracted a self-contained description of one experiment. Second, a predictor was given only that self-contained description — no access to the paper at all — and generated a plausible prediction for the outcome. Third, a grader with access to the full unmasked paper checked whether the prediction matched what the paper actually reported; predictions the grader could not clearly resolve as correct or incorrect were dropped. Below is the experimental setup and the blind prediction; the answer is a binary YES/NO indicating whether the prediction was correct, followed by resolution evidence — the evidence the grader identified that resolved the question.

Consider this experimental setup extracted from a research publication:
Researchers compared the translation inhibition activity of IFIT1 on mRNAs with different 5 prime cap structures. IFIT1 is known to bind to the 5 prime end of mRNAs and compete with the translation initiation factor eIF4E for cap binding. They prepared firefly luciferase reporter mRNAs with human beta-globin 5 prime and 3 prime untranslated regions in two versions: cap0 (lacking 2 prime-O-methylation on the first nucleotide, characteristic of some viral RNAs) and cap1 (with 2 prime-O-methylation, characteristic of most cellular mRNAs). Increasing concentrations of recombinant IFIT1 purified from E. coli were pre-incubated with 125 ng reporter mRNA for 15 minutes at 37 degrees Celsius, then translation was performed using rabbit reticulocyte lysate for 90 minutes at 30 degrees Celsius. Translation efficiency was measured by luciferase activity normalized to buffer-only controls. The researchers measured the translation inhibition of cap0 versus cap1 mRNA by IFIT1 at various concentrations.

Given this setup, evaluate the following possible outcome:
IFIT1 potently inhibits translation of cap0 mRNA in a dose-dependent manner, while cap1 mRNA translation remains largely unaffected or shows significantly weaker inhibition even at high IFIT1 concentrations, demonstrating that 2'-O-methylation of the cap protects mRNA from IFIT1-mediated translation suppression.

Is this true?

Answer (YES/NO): YES